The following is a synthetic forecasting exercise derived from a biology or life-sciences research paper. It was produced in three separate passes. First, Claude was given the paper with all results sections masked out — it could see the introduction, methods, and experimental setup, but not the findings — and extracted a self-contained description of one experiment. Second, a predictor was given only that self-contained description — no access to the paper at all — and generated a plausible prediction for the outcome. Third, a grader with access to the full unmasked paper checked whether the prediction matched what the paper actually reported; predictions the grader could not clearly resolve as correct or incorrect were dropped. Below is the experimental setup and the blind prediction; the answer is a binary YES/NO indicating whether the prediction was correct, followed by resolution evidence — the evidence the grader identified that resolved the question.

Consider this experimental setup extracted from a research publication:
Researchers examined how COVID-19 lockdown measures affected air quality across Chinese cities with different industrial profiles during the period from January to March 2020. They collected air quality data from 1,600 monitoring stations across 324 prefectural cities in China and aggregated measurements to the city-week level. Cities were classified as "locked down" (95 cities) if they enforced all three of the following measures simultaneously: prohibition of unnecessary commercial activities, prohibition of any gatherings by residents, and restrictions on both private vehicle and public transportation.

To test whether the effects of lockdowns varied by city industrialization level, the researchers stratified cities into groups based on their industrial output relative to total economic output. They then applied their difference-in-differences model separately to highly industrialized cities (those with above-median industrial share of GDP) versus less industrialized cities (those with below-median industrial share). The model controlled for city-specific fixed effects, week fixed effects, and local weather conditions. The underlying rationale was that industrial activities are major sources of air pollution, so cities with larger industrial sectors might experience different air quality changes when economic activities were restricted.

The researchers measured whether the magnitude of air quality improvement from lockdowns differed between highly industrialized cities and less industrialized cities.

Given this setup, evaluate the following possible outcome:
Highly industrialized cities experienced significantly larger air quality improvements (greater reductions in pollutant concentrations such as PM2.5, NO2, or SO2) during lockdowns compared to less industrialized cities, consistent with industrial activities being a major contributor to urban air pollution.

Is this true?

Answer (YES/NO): YES